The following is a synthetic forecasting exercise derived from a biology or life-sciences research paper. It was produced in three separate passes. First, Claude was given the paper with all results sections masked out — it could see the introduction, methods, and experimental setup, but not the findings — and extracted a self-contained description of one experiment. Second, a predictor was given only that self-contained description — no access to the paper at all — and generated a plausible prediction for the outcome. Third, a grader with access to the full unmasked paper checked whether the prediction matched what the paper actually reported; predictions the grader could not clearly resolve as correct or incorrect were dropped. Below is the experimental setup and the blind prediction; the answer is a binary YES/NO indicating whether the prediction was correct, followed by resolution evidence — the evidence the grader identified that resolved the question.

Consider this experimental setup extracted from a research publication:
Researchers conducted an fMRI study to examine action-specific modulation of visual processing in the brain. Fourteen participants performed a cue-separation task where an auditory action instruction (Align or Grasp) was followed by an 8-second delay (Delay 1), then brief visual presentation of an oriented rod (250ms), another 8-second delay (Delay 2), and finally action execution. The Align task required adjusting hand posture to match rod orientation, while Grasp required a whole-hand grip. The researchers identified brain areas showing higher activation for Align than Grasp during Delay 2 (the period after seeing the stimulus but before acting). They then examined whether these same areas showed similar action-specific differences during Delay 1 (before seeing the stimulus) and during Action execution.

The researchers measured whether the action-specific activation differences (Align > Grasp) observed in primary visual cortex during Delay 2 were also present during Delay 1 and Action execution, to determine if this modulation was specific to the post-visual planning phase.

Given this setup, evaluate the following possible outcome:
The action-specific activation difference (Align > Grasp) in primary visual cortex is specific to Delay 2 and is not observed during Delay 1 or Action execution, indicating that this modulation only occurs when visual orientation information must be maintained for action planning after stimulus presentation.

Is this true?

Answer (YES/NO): YES